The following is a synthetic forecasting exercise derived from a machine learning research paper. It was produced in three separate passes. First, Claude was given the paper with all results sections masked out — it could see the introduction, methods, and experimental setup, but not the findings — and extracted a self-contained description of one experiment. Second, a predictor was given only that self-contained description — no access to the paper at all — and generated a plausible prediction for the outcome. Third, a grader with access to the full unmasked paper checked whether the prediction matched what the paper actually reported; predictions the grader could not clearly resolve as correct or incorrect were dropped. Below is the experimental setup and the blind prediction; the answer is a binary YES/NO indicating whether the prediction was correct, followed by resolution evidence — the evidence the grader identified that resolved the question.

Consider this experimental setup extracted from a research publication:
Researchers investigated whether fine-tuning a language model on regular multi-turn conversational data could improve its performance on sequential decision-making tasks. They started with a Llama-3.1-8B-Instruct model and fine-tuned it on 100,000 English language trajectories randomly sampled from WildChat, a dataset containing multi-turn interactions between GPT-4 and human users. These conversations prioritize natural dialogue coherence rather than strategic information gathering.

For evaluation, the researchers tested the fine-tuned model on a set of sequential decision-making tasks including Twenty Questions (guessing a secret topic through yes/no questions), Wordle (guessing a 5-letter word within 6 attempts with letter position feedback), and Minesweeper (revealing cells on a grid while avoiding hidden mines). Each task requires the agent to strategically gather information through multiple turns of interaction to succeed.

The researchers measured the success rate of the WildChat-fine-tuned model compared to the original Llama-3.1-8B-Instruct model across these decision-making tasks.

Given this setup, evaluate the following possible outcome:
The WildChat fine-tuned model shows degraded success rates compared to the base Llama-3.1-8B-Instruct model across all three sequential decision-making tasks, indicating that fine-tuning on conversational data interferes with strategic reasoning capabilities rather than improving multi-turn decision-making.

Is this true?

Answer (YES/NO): YES